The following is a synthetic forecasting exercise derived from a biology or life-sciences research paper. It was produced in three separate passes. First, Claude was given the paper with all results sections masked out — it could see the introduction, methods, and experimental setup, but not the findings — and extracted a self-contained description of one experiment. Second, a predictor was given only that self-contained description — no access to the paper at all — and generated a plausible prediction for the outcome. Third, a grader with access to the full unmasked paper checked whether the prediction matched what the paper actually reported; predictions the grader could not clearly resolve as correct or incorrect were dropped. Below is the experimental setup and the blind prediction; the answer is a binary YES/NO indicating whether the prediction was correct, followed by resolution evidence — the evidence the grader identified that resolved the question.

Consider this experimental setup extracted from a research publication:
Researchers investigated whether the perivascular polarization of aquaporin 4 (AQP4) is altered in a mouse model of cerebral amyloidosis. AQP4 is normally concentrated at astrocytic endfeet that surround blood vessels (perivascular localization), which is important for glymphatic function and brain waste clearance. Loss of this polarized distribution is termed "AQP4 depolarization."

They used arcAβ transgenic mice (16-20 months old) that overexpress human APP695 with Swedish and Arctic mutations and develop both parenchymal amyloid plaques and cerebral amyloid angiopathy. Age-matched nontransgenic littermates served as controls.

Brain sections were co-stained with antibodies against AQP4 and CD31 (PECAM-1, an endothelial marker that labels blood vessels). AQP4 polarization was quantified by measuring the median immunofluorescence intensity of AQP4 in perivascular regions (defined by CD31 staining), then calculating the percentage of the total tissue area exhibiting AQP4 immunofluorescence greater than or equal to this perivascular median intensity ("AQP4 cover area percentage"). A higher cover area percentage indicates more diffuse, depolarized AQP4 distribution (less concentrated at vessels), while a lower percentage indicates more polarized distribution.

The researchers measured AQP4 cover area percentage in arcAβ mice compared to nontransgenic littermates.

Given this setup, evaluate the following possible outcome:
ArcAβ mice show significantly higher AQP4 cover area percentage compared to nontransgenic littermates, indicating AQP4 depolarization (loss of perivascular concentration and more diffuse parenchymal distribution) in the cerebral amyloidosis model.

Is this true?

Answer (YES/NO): NO